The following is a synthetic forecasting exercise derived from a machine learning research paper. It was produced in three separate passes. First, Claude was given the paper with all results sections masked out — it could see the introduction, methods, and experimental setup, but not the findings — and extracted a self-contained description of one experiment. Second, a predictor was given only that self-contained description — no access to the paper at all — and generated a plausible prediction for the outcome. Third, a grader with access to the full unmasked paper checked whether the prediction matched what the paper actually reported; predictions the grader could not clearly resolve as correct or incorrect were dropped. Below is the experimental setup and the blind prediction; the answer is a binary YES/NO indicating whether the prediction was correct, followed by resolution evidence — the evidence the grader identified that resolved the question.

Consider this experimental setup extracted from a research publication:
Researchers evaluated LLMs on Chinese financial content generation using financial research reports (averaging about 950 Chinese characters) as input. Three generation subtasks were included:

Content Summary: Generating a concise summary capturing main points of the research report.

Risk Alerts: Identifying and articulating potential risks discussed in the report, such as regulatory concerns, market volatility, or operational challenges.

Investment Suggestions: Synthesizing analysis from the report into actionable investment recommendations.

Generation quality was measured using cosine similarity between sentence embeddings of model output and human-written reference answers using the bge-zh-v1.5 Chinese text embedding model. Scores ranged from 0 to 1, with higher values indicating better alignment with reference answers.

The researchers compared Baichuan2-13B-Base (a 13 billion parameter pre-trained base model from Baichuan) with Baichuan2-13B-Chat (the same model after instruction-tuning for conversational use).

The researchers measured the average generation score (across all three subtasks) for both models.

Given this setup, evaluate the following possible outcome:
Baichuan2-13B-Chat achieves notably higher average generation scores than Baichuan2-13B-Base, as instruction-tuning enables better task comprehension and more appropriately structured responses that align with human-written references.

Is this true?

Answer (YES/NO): NO